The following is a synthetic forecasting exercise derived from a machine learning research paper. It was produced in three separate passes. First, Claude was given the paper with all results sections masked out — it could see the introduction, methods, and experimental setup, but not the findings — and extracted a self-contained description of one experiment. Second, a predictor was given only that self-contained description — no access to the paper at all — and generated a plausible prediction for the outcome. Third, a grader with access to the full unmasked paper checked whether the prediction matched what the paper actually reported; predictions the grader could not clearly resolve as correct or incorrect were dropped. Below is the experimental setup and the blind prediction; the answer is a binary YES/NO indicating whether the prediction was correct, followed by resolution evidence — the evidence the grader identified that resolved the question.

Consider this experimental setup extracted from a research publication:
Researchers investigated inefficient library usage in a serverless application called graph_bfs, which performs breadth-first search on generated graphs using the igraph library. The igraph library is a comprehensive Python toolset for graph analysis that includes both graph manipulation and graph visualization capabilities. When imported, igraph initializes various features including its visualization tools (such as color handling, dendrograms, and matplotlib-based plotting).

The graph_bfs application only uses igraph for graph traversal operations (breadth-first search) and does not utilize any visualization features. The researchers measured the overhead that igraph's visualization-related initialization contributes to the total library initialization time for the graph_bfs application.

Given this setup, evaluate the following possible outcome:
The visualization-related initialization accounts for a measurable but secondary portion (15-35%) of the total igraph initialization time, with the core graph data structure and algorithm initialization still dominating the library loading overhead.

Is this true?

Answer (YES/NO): NO